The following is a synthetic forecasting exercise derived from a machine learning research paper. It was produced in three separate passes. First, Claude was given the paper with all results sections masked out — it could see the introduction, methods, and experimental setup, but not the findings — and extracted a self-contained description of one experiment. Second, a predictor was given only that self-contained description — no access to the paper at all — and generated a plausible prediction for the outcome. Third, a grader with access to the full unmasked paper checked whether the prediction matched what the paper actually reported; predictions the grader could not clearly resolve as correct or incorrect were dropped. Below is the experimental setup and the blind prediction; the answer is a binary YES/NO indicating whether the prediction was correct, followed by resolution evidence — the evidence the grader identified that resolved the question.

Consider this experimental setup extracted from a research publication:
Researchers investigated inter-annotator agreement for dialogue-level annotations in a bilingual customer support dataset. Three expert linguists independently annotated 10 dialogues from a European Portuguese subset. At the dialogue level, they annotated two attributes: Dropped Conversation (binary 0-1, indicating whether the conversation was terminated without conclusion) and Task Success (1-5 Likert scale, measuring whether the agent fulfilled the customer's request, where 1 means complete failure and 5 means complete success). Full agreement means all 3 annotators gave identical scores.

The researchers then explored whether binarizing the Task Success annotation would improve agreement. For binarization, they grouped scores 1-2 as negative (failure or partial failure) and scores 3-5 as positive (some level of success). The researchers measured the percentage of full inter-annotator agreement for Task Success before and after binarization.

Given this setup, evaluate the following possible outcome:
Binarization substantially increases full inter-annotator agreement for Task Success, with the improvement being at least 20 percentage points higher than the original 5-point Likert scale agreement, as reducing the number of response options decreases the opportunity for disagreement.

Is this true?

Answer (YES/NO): YES